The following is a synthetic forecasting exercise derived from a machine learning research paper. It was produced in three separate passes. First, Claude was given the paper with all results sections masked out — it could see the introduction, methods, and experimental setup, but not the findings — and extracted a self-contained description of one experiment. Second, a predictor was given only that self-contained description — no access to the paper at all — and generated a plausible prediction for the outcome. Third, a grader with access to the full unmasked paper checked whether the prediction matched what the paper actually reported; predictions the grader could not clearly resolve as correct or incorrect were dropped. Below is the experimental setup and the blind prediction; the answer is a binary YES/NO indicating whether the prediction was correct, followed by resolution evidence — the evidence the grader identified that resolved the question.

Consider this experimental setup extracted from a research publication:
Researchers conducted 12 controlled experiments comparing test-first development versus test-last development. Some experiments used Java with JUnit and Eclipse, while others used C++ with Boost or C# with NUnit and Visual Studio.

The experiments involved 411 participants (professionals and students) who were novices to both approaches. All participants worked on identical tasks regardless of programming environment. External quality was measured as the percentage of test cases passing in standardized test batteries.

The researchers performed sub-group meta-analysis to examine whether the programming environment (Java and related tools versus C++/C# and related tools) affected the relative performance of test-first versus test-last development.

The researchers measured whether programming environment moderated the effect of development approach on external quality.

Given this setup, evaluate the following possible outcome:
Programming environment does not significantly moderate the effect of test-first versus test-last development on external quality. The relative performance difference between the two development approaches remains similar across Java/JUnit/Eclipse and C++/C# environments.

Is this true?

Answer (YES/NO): YES